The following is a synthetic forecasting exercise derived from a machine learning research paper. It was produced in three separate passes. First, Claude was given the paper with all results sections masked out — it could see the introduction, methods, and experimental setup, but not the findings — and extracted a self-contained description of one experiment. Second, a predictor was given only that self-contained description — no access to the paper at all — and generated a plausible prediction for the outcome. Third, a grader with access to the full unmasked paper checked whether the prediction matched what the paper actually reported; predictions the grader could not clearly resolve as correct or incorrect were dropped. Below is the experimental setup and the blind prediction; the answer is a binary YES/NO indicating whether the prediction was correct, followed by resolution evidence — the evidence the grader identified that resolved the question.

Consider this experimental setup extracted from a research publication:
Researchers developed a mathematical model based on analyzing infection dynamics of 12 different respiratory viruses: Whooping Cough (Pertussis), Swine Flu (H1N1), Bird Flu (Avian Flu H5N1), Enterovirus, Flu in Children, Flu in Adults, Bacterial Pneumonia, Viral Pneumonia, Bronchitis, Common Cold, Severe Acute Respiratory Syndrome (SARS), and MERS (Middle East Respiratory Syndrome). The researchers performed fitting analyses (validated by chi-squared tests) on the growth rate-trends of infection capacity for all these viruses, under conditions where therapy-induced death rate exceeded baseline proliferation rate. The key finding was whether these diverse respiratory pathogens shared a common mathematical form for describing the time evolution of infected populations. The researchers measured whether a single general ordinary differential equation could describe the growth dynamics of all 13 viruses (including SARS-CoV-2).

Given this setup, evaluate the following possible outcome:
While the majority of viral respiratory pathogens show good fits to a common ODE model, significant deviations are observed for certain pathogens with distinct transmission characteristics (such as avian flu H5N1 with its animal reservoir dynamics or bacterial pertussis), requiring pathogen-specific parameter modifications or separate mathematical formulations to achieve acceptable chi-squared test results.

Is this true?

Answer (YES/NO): NO